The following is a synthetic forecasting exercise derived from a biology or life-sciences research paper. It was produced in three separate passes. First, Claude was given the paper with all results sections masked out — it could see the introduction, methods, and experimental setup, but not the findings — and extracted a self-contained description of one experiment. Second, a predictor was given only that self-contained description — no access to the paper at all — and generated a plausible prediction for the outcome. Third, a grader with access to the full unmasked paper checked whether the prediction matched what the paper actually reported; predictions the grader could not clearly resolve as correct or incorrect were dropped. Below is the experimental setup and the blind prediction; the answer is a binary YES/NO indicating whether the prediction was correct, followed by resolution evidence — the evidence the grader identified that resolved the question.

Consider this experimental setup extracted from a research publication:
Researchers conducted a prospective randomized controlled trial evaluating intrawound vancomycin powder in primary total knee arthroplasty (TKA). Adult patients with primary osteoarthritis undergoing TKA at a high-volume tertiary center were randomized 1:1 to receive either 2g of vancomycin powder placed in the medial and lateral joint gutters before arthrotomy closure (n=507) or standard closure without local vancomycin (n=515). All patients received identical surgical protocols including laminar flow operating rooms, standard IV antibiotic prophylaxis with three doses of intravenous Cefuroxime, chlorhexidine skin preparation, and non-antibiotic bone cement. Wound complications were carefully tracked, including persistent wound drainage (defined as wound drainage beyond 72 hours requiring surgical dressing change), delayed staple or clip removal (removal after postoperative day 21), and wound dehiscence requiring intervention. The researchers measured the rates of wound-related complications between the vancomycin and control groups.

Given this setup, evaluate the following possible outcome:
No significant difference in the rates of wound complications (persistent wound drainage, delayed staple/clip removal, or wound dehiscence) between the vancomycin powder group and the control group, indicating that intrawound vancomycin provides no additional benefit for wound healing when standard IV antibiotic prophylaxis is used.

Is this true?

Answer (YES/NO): NO